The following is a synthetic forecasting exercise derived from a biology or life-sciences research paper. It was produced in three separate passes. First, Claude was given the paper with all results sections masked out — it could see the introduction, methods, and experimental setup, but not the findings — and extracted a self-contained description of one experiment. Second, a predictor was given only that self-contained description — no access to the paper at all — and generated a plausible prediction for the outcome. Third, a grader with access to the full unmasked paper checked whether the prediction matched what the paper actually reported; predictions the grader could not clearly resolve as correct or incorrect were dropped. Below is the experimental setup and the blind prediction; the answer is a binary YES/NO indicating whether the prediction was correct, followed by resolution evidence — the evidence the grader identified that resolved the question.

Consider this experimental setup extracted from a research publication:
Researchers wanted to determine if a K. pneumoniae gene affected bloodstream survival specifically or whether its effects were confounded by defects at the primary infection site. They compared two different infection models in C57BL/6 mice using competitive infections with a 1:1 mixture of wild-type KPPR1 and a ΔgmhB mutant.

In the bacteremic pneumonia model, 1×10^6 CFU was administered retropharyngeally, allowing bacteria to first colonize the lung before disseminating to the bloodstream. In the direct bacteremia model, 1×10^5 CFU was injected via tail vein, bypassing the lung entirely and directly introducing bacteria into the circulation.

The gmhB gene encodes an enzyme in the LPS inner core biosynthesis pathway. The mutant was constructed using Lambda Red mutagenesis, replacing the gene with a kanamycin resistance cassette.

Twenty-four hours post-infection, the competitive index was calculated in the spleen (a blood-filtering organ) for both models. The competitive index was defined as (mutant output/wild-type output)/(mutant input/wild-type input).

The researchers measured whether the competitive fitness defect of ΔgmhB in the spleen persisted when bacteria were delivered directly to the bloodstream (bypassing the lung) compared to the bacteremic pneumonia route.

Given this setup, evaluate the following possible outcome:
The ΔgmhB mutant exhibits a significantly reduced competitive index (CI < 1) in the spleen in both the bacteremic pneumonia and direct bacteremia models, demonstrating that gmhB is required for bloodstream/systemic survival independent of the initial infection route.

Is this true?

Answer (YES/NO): YES